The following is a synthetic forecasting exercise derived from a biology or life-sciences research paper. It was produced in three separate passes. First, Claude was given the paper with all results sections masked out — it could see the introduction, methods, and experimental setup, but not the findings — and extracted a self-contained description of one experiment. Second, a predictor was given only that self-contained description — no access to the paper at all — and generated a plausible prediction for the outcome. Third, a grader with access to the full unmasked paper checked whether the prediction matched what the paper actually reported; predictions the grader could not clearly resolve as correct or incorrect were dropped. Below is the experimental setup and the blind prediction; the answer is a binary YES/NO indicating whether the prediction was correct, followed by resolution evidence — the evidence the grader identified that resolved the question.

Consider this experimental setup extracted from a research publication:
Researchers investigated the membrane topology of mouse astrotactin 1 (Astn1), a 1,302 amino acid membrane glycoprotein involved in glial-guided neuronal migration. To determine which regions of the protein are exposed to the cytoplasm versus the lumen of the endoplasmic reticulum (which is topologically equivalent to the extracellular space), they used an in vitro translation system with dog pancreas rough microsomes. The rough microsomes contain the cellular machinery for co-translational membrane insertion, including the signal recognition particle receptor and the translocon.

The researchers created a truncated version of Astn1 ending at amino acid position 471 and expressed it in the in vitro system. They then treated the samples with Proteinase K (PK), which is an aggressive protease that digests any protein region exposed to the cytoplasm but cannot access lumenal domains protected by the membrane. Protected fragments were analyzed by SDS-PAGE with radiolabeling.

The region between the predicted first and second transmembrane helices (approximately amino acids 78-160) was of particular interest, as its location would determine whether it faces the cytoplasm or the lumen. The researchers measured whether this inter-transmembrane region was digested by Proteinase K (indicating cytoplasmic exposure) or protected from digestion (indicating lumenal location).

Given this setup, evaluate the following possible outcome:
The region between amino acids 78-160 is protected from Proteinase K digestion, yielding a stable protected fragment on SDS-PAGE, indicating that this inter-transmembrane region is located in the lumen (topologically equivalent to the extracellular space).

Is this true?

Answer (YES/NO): NO